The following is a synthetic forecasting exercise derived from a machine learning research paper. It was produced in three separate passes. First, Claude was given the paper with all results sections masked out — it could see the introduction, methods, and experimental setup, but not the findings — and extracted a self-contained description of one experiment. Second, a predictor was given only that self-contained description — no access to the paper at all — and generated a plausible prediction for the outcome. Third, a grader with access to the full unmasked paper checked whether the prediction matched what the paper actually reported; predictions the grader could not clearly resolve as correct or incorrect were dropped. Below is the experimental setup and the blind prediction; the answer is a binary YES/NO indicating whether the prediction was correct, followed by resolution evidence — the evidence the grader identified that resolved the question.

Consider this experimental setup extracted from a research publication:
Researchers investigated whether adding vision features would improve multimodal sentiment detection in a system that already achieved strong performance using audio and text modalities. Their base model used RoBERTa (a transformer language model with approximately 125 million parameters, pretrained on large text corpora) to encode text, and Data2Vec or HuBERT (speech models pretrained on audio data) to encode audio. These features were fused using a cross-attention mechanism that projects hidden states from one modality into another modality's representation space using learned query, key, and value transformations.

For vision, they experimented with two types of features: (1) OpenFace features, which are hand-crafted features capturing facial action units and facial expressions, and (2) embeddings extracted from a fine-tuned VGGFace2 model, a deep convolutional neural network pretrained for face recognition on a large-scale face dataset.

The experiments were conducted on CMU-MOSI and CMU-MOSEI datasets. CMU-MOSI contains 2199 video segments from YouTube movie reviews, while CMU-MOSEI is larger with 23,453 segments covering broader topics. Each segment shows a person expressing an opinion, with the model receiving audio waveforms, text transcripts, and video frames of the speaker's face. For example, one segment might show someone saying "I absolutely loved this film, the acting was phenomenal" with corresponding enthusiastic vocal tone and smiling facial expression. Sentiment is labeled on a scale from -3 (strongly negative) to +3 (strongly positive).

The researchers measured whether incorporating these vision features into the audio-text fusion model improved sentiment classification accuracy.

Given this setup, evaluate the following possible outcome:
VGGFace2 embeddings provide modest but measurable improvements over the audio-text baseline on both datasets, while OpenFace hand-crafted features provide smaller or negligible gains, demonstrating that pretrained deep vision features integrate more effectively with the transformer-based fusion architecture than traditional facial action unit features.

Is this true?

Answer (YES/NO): NO